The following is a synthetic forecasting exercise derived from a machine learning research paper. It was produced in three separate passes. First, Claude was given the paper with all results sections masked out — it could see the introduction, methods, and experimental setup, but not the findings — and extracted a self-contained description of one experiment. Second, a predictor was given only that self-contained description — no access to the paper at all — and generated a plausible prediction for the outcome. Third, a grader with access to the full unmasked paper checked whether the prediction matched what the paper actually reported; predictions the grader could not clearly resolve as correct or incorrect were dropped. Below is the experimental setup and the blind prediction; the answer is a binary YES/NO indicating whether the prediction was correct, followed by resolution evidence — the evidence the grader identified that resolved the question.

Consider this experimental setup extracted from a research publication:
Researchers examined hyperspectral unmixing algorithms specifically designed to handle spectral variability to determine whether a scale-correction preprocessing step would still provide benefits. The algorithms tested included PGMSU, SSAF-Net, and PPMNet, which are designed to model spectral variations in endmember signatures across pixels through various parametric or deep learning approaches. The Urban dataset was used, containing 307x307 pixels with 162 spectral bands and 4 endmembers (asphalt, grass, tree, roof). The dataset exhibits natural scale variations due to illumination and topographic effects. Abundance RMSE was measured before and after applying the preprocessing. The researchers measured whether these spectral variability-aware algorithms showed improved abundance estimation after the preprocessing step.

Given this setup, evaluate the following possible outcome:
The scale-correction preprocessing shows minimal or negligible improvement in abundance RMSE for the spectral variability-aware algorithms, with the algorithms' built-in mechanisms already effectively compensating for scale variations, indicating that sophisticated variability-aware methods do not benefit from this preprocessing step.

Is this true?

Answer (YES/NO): NO